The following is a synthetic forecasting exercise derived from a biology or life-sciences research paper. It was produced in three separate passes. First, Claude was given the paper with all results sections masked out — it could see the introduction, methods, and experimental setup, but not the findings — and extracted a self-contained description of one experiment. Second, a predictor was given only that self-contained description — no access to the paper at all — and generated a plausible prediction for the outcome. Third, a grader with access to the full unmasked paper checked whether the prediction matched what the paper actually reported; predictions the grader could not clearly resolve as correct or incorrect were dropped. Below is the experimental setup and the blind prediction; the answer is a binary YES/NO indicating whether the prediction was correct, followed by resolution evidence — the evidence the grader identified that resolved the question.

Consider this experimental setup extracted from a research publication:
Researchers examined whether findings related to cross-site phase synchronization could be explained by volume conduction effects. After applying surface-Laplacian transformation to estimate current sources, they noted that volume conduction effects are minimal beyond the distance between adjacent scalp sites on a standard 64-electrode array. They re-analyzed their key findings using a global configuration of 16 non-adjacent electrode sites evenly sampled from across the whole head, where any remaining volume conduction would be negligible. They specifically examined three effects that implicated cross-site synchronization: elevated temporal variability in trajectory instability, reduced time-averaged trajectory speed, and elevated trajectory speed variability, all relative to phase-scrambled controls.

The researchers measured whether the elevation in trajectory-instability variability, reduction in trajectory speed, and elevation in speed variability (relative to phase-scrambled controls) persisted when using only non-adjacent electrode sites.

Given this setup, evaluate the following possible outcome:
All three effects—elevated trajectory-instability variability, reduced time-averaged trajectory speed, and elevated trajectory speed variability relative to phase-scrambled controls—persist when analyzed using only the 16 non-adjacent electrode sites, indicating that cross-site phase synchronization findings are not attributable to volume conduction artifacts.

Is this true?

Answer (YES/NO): YES